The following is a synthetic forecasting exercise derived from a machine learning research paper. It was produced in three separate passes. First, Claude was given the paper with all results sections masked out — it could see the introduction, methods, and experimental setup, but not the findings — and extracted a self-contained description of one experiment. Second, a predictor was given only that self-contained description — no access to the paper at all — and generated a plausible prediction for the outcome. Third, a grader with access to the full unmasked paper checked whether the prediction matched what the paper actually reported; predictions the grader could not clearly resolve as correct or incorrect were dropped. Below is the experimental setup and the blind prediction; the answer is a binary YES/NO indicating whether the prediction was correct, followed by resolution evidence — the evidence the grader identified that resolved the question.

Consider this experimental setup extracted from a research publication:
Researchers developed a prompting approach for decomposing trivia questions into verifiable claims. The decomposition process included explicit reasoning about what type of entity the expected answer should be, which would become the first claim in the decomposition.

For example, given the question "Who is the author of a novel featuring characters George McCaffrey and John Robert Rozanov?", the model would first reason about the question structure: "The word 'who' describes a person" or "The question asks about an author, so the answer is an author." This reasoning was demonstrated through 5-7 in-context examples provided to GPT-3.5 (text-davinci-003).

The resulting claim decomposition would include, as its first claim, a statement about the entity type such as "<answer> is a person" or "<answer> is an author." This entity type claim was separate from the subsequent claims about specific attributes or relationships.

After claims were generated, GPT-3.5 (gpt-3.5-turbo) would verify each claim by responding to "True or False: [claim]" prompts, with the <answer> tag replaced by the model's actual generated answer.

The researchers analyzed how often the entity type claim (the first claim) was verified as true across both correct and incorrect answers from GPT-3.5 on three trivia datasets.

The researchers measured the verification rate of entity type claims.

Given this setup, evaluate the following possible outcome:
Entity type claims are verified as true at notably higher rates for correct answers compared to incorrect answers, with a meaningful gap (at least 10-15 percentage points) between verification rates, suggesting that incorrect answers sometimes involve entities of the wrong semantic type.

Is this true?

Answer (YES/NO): NO